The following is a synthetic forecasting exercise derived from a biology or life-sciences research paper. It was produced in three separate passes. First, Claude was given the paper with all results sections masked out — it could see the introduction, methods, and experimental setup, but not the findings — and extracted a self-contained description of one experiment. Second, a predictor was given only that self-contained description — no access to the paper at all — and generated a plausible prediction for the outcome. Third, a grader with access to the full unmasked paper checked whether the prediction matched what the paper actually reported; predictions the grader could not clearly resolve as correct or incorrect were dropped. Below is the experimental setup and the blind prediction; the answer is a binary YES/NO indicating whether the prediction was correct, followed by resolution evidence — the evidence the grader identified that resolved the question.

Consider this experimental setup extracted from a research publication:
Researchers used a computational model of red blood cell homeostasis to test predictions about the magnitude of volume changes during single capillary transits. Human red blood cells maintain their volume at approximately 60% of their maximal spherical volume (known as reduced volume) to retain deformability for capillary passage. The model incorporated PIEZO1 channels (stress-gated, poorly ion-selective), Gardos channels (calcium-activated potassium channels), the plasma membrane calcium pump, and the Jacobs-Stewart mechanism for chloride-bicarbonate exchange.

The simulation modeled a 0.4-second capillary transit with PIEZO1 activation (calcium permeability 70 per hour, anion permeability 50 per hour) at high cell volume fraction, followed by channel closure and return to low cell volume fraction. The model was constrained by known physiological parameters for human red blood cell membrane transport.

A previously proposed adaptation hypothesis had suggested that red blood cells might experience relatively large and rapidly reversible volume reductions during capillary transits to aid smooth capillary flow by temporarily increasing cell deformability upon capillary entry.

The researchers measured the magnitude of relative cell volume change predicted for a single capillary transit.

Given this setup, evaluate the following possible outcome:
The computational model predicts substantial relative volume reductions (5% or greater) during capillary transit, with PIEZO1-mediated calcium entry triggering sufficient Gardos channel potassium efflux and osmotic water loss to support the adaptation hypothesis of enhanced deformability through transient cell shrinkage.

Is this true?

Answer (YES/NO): NO